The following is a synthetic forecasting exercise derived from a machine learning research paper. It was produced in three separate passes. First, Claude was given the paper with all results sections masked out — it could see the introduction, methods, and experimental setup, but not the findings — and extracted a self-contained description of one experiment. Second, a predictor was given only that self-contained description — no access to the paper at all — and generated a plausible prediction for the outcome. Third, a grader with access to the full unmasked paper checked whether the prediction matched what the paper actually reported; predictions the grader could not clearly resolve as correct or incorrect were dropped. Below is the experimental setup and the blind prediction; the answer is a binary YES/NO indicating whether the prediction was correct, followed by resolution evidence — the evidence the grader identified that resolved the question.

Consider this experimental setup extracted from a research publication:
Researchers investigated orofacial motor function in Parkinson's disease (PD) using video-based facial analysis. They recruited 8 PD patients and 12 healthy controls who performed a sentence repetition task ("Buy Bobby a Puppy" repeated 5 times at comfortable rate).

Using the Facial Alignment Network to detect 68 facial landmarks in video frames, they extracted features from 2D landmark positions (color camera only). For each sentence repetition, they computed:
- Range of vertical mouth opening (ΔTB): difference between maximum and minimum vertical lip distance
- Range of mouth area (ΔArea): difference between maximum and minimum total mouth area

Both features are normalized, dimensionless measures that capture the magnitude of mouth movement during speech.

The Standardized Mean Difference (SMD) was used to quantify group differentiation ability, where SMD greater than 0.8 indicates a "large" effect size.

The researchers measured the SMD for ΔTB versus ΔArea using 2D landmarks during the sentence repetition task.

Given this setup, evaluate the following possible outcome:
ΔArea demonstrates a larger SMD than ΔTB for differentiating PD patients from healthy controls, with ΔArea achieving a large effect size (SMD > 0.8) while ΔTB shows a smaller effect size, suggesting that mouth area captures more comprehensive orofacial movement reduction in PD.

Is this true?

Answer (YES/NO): NO